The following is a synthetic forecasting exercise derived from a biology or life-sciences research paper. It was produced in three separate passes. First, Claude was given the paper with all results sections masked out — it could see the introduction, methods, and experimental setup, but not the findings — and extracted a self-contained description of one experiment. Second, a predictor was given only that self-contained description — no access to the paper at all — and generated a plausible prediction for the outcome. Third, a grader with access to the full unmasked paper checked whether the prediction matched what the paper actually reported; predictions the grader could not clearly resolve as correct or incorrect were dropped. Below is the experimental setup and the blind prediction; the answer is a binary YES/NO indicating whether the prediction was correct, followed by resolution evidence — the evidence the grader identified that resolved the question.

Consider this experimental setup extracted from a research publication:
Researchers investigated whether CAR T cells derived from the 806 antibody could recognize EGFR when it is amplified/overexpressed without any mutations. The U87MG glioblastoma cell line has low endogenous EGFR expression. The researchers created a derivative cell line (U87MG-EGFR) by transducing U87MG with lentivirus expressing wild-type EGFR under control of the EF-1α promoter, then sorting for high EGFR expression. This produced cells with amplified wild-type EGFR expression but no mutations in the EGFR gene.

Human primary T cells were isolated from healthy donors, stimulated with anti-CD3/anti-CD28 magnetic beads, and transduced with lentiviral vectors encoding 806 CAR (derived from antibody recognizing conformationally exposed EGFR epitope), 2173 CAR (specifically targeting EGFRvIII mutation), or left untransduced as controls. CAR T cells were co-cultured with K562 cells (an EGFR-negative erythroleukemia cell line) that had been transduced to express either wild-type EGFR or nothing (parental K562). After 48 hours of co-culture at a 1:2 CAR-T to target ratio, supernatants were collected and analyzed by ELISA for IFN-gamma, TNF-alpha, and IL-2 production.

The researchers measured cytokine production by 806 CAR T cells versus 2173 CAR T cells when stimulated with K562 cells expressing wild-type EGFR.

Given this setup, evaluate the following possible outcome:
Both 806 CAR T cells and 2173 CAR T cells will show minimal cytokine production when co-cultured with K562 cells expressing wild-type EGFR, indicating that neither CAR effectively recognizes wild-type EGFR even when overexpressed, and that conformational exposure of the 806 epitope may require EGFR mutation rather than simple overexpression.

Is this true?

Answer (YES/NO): NO